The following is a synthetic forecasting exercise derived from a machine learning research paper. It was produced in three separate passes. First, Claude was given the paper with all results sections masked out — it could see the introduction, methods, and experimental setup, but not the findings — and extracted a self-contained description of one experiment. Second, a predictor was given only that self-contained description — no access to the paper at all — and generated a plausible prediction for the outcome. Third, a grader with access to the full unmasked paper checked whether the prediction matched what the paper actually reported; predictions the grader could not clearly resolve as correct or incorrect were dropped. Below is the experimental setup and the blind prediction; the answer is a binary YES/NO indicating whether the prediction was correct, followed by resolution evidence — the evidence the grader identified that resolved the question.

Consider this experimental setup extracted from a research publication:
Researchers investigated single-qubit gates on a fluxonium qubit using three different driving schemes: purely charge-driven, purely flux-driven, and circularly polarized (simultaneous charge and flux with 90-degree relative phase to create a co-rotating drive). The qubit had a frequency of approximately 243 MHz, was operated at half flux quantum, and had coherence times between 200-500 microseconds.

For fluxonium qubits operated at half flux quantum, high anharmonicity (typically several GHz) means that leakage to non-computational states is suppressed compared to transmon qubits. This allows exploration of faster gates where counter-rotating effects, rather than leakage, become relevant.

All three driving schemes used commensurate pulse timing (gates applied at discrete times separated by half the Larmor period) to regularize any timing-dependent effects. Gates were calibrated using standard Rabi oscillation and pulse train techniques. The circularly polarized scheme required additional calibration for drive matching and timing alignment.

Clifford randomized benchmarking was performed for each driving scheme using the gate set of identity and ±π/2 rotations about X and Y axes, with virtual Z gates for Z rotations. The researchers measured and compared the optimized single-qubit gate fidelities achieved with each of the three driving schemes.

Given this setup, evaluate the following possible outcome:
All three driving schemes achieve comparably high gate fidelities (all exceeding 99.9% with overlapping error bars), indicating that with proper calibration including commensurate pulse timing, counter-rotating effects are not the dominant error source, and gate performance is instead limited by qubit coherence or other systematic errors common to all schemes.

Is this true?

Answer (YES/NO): NO